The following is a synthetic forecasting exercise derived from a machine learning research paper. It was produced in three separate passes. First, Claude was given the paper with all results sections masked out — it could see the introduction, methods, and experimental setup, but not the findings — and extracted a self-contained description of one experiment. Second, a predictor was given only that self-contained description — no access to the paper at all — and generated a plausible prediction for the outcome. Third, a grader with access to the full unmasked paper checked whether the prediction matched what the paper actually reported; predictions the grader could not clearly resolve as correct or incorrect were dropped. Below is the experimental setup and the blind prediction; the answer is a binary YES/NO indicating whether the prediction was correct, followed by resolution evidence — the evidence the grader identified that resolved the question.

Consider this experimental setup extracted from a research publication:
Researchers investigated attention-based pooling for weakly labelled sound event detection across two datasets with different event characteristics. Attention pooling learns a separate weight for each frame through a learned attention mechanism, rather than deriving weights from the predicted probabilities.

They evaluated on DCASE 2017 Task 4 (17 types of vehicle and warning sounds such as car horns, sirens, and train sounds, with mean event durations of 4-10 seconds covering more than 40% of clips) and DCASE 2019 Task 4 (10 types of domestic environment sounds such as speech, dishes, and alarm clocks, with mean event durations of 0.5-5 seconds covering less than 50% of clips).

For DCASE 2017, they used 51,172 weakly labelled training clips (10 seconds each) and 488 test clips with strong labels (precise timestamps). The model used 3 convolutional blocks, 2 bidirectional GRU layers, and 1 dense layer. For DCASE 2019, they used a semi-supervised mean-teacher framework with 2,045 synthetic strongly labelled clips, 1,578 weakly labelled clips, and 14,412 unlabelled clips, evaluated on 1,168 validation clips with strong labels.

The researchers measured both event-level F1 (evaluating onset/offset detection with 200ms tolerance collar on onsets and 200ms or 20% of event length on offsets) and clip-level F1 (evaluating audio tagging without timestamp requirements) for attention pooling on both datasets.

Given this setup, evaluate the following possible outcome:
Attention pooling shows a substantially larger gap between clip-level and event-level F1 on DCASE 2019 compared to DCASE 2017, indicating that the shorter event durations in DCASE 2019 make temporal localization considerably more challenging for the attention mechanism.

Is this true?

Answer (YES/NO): NO